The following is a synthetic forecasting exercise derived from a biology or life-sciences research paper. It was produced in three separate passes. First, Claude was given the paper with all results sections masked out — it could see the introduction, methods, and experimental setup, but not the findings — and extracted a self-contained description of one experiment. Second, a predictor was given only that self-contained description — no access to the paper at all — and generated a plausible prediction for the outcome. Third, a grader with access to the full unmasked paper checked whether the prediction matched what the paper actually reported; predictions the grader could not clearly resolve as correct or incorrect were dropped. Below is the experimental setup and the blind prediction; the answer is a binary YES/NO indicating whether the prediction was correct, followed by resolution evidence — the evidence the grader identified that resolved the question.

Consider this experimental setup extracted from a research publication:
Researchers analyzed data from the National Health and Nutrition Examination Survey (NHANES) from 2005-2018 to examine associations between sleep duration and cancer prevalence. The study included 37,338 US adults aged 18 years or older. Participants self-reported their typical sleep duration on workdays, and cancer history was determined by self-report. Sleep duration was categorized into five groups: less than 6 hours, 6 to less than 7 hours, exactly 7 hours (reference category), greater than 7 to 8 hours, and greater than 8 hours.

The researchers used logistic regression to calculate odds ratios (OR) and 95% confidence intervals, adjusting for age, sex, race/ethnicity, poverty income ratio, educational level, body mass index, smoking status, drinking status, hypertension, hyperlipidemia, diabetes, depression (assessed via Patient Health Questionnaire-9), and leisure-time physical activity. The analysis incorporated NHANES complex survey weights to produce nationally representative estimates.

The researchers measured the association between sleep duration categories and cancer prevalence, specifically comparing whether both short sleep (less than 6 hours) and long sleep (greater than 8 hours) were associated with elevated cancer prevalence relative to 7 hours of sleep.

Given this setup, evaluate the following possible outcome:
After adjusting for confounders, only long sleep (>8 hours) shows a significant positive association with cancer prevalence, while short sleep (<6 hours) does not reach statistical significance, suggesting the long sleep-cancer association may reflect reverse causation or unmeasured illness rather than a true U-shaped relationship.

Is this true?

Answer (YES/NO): YES